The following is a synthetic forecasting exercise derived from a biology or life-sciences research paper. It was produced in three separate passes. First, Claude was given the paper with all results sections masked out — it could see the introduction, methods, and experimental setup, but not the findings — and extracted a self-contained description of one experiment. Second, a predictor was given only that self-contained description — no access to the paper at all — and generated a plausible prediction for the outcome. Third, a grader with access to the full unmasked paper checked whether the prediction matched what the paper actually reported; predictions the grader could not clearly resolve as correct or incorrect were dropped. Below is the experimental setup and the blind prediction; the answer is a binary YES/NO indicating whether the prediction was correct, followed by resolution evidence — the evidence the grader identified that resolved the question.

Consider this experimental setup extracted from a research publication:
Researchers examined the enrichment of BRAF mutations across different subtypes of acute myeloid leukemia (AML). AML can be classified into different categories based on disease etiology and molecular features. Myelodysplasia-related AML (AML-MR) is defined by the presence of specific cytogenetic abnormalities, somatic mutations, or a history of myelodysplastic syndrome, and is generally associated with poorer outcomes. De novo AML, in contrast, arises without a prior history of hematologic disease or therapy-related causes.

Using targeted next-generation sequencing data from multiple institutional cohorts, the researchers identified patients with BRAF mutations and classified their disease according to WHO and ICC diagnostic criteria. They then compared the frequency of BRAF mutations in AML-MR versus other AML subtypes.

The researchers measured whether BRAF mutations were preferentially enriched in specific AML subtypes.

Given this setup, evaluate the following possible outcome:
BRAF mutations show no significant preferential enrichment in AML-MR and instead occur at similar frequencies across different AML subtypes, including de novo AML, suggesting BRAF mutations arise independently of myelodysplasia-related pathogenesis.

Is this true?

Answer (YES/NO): NO